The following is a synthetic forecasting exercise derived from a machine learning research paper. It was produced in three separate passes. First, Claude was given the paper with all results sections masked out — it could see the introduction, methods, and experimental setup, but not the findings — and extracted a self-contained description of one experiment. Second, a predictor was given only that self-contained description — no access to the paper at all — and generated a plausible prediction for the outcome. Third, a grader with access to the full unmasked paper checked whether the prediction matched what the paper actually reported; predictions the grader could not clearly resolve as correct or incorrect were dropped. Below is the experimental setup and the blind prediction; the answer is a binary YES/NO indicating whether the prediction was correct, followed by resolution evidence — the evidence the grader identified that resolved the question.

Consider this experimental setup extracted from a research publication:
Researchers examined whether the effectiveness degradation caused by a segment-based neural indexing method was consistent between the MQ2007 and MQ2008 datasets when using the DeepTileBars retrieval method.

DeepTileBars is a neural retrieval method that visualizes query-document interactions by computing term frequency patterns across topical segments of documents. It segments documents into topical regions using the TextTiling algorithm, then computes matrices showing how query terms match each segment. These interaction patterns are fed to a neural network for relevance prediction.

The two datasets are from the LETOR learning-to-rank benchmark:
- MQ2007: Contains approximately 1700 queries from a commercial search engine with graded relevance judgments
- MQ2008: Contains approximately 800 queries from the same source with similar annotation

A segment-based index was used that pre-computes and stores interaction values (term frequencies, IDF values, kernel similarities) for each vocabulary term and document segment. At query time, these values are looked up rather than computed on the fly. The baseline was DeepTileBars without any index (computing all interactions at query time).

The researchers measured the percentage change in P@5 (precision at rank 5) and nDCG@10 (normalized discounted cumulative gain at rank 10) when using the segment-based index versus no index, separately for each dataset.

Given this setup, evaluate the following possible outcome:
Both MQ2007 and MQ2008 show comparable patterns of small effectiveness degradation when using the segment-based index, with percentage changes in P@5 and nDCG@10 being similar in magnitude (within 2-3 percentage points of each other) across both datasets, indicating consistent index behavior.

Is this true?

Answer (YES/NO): YES